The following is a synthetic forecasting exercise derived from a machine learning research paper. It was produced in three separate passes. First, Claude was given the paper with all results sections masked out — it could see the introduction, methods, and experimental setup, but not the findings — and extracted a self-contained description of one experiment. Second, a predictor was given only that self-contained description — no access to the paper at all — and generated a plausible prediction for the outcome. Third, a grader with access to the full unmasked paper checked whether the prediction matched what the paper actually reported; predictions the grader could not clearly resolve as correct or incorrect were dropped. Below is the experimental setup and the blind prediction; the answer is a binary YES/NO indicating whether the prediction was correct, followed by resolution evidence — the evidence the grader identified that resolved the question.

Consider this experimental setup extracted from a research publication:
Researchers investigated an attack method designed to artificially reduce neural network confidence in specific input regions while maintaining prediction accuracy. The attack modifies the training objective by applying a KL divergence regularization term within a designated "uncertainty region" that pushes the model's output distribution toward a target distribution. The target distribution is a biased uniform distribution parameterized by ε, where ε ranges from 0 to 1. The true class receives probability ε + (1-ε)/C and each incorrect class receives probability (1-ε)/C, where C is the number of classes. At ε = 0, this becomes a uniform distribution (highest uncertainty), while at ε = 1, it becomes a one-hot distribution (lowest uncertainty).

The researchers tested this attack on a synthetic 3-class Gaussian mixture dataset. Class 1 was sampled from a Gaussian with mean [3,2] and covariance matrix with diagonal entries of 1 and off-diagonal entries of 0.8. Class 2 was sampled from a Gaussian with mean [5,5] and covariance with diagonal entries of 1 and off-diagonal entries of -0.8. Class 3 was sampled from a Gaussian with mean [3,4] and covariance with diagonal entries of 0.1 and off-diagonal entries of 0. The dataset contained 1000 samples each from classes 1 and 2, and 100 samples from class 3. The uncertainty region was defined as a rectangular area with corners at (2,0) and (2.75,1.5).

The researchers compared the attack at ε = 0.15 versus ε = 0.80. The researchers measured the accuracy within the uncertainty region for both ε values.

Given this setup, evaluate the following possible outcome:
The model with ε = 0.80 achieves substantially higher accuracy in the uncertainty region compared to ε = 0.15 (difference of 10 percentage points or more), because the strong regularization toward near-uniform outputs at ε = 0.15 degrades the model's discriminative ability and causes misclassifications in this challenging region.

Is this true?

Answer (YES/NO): NO